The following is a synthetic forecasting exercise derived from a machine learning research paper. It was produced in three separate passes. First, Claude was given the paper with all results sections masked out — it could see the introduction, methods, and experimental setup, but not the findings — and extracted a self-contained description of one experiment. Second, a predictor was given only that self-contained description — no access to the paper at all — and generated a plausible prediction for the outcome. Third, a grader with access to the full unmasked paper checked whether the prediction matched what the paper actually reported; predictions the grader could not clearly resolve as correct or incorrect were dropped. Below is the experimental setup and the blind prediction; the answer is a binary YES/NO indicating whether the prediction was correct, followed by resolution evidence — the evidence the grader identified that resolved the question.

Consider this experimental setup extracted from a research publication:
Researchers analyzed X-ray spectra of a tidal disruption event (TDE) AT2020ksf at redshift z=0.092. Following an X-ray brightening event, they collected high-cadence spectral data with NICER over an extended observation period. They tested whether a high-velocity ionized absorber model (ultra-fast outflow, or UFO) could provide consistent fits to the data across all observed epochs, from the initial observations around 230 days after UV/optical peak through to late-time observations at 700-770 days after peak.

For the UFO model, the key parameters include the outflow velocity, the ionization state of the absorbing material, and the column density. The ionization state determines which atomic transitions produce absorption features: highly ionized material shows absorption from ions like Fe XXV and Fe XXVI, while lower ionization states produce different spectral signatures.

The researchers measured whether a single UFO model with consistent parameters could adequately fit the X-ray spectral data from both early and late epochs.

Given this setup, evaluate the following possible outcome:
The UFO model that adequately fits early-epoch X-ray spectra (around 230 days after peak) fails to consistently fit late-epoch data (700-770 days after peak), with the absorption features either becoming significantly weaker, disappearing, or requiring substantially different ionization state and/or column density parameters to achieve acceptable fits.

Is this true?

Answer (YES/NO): YES